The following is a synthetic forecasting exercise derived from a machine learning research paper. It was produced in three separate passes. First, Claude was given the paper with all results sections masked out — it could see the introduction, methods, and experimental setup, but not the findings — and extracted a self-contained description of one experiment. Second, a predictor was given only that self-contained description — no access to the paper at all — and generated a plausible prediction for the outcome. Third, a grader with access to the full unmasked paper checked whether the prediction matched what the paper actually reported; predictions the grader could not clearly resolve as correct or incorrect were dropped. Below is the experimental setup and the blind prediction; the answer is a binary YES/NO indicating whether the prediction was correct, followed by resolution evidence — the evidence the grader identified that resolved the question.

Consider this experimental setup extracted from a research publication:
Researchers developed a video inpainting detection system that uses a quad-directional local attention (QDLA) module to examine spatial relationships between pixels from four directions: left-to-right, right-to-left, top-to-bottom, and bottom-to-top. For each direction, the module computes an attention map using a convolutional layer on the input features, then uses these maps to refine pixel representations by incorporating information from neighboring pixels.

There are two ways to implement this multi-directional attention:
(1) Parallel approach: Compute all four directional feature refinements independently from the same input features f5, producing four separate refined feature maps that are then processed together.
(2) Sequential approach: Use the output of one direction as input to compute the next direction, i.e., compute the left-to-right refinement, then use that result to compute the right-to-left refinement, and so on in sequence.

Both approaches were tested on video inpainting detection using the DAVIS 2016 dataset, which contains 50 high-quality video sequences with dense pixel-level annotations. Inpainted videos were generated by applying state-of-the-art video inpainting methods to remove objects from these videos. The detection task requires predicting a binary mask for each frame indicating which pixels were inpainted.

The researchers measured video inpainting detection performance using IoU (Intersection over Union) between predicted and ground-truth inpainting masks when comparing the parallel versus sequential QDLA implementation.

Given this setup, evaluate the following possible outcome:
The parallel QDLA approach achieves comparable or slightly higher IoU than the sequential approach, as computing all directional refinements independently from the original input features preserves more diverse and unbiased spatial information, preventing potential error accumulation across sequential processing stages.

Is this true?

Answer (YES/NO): YES